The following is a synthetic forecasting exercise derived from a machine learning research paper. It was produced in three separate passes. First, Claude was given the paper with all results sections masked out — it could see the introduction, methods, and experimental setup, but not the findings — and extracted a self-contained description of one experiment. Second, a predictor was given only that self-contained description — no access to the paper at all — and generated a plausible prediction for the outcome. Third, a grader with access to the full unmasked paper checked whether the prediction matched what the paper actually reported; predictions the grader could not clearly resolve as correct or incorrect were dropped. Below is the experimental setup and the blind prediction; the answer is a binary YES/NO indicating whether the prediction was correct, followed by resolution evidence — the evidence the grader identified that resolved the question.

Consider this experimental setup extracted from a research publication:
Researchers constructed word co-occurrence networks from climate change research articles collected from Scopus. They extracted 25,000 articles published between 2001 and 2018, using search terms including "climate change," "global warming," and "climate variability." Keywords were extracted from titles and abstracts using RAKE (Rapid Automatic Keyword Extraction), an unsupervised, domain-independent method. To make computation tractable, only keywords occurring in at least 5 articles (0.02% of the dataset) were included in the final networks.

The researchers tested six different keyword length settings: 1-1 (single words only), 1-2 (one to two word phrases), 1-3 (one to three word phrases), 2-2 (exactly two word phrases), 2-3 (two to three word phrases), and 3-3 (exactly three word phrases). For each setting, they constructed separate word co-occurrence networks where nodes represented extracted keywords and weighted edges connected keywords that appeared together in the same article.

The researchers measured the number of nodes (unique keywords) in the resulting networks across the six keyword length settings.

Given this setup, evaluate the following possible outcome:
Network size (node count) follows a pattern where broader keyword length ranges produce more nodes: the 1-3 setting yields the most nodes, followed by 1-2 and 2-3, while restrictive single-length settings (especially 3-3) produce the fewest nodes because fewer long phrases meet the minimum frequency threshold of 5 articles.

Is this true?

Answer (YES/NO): YES